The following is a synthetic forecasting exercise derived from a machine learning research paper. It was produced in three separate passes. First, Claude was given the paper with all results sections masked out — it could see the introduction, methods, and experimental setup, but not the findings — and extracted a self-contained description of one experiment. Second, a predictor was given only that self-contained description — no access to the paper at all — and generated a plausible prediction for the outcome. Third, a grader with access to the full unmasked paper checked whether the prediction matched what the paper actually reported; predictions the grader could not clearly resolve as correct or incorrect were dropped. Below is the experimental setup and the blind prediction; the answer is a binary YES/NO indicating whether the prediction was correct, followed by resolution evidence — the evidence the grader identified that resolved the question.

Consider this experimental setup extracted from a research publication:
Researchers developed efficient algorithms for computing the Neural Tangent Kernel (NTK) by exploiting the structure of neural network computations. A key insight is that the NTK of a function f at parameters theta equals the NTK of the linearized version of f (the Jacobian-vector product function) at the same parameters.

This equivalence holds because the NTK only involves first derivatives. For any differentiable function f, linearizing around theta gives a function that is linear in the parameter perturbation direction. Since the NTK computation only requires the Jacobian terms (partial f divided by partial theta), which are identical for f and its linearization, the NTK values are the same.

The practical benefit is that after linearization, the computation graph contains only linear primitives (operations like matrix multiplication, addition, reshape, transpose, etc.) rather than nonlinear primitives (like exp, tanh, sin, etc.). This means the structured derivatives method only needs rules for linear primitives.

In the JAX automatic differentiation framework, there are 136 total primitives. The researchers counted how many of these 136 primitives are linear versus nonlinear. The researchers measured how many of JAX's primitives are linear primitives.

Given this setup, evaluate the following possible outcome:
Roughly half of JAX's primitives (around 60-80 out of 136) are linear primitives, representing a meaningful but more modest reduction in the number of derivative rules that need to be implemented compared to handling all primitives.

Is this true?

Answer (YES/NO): NO